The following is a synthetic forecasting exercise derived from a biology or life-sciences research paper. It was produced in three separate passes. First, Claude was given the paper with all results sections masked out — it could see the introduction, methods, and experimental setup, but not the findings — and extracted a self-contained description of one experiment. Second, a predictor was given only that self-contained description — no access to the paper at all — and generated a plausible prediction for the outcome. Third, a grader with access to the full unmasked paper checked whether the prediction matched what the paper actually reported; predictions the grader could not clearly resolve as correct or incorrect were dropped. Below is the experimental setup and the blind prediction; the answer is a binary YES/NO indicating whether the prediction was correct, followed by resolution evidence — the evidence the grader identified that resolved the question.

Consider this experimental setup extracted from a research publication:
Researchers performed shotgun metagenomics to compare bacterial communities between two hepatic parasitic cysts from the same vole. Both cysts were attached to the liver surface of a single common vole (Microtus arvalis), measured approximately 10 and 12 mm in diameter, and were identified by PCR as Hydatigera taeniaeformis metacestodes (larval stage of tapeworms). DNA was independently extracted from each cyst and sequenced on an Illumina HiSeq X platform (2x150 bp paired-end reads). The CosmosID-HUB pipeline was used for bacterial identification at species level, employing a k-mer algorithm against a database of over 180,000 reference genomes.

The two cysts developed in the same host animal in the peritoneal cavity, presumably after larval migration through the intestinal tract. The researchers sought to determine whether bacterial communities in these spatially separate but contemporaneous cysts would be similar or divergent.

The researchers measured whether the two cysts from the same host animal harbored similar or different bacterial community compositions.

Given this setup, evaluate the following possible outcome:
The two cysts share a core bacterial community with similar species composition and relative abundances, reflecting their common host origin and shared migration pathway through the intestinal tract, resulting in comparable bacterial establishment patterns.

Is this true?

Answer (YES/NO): YES